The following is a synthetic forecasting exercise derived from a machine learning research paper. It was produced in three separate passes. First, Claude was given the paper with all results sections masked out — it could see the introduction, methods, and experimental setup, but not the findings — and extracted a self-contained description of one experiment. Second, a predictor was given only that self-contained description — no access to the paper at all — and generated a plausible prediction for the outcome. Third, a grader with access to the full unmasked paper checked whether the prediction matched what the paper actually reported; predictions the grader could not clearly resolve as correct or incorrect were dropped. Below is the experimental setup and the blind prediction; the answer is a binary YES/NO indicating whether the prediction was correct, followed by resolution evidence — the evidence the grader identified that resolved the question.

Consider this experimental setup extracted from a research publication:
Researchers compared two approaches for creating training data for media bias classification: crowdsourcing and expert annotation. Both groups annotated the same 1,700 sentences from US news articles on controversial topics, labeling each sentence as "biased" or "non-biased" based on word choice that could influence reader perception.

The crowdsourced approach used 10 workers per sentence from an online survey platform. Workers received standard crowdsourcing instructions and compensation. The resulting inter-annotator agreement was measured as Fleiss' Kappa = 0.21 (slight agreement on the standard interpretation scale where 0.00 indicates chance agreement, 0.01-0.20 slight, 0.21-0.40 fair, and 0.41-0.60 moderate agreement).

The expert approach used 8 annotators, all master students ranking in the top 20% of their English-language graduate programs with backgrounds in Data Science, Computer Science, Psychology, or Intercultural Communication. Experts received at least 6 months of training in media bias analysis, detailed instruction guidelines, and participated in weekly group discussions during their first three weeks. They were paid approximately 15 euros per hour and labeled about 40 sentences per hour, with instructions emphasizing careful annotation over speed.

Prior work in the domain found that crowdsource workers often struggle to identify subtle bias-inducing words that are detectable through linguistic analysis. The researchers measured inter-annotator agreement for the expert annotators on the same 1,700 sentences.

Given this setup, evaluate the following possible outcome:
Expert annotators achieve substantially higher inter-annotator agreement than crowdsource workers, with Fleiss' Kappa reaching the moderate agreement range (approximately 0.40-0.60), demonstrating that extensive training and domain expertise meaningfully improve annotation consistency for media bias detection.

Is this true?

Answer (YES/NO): NO